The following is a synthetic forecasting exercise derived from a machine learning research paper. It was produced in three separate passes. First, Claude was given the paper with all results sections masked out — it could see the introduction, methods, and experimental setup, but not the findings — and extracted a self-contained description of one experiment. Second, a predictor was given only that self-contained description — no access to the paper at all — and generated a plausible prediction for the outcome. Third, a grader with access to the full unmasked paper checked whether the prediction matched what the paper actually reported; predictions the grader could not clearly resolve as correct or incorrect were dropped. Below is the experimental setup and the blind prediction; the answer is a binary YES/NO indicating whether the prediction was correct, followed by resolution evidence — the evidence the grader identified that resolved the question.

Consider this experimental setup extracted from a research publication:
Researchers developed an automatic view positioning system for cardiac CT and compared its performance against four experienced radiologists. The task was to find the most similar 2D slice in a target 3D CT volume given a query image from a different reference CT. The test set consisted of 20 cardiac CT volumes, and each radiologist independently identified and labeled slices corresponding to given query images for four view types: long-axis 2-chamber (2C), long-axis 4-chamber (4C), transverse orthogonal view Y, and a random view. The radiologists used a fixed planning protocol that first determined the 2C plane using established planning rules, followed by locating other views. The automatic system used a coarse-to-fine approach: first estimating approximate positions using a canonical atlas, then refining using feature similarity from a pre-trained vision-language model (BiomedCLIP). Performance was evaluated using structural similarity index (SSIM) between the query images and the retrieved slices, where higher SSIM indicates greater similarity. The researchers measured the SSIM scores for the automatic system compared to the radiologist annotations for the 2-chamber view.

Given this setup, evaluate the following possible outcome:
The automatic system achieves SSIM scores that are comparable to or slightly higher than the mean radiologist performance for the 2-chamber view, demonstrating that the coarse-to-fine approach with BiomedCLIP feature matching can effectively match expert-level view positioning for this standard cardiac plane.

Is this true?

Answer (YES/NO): NO